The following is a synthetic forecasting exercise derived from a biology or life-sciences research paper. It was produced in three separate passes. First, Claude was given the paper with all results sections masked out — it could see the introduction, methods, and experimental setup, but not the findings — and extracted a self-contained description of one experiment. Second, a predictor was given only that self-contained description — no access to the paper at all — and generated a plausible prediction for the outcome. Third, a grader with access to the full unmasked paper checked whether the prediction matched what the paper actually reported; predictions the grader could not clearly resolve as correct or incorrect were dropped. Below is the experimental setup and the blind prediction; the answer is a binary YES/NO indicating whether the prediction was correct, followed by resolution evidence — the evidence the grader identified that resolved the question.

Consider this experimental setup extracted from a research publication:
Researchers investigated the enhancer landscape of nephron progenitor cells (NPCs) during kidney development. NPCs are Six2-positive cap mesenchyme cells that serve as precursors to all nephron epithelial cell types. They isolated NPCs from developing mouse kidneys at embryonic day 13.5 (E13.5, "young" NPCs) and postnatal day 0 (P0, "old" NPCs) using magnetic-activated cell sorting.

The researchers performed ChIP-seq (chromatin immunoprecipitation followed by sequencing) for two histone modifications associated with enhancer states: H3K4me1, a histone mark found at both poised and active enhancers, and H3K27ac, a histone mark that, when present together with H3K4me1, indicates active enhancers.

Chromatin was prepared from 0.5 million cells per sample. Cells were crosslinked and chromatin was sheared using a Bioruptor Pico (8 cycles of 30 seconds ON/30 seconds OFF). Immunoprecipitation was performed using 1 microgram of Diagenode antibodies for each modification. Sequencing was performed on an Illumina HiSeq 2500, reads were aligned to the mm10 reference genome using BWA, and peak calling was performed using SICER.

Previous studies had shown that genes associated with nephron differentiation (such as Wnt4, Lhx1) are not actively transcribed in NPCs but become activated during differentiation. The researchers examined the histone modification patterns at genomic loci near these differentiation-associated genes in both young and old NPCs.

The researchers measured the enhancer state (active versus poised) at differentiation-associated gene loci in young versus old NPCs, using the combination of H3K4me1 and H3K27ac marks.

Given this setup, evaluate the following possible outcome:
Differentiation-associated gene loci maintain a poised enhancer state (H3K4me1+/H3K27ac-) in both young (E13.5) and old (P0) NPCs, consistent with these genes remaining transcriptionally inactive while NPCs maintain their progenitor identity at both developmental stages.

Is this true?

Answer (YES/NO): NO